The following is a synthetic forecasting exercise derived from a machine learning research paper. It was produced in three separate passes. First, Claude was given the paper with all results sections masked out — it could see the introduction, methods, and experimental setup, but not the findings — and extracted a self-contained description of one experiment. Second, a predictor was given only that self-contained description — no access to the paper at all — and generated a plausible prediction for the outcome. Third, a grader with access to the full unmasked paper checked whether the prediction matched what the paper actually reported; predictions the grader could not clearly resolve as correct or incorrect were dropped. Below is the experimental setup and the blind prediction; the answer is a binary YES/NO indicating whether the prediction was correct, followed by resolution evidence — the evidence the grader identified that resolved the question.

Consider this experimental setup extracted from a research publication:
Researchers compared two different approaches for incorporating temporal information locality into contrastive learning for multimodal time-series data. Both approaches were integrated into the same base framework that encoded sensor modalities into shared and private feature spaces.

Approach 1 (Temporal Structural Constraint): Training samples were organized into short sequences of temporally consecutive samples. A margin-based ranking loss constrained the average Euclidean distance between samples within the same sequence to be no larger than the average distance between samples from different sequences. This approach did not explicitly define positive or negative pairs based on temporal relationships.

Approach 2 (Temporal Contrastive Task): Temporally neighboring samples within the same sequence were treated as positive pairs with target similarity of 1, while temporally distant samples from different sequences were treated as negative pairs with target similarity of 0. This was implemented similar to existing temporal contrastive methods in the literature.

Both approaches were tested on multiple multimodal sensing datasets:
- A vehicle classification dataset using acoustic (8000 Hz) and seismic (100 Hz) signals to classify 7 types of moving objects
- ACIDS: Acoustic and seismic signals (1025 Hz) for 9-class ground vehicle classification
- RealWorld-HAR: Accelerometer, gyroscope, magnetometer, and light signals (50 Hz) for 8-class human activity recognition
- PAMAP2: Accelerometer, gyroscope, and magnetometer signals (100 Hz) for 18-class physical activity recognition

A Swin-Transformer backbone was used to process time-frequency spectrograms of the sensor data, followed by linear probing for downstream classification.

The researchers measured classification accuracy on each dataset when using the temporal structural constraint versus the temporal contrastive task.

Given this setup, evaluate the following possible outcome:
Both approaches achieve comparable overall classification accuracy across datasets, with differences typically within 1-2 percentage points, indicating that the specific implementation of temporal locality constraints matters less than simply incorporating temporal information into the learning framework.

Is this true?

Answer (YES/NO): NO